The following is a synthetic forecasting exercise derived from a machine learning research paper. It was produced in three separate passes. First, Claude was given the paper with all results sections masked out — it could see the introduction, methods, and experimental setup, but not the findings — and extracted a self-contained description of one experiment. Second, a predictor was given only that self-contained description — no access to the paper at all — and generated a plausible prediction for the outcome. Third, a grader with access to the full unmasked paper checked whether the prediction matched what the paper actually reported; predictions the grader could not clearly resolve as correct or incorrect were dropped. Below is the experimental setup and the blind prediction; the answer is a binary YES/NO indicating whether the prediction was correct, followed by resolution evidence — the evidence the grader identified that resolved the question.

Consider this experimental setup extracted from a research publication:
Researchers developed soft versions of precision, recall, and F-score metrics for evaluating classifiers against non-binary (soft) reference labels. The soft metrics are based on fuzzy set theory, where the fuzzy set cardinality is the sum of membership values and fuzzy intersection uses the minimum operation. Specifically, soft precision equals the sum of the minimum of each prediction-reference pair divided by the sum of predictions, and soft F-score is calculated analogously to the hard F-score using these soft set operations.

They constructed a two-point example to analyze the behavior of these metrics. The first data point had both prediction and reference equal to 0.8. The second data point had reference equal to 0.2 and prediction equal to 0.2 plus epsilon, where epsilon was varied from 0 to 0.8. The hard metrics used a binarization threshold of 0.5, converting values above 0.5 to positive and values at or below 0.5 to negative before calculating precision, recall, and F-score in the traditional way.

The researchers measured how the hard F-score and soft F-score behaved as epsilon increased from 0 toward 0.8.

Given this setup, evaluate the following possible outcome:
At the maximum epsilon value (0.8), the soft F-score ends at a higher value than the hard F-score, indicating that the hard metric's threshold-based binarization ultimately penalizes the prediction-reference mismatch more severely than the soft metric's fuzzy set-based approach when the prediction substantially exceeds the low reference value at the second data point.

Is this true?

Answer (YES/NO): YES